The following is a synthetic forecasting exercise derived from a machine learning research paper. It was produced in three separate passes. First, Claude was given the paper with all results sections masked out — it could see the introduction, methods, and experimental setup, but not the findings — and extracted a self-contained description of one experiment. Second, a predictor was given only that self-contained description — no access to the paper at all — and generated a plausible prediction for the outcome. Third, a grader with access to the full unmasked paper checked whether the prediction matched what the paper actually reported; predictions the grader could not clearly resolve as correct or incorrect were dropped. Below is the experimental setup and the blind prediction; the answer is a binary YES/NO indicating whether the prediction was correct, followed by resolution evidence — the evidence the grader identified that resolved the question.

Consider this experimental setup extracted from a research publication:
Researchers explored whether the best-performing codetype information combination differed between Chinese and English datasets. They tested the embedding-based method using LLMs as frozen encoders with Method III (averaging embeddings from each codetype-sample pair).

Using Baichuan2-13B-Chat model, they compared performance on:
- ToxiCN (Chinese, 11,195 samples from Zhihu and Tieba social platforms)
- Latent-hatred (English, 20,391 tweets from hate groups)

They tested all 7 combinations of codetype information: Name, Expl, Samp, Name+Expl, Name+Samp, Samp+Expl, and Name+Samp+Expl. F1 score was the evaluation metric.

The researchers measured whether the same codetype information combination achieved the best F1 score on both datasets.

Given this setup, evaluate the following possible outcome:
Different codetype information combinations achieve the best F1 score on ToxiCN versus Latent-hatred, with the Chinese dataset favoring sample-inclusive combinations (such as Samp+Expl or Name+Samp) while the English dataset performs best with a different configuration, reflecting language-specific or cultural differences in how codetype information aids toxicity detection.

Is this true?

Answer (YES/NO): NO